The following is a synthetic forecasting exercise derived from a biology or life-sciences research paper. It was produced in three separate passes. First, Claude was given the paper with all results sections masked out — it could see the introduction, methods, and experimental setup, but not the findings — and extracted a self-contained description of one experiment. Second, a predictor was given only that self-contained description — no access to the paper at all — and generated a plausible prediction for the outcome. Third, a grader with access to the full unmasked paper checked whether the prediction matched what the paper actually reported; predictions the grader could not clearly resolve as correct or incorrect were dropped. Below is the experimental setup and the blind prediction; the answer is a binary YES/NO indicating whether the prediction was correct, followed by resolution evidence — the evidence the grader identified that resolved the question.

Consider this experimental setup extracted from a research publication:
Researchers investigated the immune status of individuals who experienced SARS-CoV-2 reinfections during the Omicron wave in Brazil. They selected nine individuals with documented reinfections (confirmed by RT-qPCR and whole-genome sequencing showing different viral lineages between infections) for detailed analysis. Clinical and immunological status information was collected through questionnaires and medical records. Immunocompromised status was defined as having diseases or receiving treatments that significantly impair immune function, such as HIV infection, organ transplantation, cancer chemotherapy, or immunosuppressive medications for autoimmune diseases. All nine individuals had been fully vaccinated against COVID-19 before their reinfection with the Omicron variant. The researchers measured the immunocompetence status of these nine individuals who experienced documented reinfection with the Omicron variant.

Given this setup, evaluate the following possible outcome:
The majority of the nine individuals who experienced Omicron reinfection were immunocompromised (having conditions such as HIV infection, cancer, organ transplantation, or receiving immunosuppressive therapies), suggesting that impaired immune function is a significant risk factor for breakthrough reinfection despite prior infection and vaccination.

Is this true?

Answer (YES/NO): NO